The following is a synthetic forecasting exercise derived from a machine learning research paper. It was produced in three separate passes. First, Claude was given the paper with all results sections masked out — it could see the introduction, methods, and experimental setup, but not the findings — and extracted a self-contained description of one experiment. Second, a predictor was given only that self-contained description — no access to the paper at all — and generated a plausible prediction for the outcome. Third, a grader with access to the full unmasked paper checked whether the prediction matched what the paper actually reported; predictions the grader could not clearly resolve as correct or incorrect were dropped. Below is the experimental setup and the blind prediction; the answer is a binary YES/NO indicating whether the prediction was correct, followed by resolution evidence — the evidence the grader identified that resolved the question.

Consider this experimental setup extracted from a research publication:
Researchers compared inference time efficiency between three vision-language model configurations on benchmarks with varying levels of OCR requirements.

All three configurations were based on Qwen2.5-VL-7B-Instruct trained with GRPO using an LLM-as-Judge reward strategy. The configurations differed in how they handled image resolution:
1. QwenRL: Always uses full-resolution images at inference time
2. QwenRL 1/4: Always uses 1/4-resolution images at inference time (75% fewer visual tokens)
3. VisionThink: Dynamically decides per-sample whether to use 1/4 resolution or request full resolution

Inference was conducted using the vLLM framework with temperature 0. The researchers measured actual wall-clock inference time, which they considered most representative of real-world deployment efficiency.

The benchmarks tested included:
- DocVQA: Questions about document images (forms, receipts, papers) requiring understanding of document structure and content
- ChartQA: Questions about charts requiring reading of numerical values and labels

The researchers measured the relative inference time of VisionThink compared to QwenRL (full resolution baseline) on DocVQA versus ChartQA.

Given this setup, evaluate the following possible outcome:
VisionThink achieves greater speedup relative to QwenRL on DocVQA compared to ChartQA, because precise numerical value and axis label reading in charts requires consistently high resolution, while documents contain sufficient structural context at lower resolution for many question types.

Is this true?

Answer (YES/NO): YES